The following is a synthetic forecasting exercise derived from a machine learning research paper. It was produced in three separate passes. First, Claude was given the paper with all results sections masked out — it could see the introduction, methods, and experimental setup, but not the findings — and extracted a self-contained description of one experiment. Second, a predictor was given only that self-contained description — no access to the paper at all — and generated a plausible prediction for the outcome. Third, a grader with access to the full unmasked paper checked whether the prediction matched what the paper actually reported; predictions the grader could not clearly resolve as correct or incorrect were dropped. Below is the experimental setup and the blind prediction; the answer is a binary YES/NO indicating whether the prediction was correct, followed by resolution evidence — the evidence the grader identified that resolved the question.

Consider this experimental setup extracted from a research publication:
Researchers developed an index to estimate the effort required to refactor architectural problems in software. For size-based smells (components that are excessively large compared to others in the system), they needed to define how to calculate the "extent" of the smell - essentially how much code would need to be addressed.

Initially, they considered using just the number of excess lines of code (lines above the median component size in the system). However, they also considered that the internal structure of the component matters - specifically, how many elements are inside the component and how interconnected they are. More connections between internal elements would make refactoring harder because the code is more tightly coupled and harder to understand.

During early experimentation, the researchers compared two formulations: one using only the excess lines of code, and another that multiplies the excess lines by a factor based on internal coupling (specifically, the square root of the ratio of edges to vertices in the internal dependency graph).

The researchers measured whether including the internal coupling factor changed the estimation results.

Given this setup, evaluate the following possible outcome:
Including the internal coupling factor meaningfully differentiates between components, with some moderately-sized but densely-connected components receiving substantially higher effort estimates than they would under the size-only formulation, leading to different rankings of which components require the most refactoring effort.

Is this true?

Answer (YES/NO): NO